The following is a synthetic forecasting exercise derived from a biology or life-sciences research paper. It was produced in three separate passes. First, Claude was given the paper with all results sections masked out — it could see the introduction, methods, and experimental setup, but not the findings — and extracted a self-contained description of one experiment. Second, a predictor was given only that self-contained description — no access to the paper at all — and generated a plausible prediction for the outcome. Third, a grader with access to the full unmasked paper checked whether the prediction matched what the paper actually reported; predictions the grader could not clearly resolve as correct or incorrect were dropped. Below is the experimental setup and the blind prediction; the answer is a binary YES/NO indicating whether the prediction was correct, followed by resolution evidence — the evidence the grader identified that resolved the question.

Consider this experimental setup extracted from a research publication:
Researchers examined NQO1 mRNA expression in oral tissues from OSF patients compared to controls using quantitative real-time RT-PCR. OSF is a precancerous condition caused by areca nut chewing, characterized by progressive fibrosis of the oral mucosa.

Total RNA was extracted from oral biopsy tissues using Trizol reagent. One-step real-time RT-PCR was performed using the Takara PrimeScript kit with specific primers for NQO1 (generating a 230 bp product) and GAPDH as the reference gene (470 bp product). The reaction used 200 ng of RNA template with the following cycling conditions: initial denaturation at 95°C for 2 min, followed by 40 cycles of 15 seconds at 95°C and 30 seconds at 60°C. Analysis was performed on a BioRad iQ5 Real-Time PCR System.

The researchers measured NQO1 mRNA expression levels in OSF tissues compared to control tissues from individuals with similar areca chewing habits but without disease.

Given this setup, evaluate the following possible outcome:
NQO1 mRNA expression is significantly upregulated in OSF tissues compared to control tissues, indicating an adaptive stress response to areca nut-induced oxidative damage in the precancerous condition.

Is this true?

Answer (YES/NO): YES